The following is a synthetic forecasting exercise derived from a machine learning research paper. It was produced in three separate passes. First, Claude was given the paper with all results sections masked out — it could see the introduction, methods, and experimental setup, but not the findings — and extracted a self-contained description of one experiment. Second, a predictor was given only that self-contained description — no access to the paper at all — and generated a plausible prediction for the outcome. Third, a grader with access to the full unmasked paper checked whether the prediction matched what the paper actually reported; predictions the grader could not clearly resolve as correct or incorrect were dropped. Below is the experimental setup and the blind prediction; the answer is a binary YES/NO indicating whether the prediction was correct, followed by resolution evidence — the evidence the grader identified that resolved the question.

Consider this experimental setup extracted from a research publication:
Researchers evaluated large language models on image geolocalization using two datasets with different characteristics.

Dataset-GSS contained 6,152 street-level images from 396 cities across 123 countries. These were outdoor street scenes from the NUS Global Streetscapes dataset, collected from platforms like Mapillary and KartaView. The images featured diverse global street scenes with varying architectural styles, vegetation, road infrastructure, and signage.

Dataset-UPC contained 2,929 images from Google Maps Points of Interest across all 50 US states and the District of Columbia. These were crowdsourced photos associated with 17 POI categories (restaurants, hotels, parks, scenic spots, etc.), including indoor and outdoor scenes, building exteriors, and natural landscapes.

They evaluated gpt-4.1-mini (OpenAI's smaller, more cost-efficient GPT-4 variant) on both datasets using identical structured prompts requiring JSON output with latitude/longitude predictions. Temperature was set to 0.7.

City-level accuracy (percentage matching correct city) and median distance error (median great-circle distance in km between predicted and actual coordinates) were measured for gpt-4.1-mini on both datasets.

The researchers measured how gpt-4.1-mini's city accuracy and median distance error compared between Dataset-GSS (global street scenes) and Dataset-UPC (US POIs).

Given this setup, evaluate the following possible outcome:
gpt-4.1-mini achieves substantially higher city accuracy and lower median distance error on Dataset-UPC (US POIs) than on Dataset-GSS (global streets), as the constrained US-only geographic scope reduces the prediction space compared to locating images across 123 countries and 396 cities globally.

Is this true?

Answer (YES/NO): NO